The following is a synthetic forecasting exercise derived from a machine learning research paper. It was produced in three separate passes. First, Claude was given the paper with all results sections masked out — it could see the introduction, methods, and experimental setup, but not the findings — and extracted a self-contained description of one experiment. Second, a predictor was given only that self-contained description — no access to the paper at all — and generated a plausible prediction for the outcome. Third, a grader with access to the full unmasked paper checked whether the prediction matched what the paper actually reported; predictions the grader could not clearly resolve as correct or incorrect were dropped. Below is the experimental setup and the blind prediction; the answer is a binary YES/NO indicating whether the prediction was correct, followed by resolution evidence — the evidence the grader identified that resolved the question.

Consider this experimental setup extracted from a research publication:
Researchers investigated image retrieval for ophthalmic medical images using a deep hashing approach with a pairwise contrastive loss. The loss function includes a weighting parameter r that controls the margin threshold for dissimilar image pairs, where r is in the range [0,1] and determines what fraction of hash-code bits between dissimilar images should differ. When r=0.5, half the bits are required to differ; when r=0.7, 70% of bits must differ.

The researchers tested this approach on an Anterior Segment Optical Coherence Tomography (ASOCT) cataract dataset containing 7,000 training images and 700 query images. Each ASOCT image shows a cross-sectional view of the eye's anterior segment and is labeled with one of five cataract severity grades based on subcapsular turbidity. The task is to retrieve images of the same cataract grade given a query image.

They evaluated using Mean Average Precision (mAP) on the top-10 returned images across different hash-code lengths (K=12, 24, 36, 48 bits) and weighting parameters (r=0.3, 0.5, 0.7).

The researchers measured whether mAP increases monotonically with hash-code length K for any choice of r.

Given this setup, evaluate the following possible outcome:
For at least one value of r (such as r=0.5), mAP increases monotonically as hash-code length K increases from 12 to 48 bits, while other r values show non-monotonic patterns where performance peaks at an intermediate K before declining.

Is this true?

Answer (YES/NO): NO